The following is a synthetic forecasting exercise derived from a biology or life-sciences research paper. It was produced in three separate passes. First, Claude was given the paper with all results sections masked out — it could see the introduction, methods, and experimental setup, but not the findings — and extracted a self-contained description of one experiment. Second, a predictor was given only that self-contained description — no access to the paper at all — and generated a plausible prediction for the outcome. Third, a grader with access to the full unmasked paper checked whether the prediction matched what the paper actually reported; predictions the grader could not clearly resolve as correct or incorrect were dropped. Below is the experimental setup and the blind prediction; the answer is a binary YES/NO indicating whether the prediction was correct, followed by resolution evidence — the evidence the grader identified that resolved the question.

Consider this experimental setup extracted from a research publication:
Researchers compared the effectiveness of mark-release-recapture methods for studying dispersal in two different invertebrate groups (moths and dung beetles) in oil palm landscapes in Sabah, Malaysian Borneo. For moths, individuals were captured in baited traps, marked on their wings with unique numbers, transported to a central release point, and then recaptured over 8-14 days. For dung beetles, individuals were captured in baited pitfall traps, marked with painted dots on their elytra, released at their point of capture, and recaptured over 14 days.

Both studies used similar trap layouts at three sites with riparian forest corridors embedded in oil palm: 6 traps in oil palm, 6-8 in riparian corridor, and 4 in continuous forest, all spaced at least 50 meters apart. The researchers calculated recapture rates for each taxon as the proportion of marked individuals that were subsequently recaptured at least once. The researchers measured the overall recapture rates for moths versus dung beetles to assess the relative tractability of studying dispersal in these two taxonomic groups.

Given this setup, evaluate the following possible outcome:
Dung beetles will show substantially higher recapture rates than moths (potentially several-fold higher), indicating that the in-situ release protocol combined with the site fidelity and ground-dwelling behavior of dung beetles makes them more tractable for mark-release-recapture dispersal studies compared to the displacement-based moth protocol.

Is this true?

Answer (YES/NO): NO